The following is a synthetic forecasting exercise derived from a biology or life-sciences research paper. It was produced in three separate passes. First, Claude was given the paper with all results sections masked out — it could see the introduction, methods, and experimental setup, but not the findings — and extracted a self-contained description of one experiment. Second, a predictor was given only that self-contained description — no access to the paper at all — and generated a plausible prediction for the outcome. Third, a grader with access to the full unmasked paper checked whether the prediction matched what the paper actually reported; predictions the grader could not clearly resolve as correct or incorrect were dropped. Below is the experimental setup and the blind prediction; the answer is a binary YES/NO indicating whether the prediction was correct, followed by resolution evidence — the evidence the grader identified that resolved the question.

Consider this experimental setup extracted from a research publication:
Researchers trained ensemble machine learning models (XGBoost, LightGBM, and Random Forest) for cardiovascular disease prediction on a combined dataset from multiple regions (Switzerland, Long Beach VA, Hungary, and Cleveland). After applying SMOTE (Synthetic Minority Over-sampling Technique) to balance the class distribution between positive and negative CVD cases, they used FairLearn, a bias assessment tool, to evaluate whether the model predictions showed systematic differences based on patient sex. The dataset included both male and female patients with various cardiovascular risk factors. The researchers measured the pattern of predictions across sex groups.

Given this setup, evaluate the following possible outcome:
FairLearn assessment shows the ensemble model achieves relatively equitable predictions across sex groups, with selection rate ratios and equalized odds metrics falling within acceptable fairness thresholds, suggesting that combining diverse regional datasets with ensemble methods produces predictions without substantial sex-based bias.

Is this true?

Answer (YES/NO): NO